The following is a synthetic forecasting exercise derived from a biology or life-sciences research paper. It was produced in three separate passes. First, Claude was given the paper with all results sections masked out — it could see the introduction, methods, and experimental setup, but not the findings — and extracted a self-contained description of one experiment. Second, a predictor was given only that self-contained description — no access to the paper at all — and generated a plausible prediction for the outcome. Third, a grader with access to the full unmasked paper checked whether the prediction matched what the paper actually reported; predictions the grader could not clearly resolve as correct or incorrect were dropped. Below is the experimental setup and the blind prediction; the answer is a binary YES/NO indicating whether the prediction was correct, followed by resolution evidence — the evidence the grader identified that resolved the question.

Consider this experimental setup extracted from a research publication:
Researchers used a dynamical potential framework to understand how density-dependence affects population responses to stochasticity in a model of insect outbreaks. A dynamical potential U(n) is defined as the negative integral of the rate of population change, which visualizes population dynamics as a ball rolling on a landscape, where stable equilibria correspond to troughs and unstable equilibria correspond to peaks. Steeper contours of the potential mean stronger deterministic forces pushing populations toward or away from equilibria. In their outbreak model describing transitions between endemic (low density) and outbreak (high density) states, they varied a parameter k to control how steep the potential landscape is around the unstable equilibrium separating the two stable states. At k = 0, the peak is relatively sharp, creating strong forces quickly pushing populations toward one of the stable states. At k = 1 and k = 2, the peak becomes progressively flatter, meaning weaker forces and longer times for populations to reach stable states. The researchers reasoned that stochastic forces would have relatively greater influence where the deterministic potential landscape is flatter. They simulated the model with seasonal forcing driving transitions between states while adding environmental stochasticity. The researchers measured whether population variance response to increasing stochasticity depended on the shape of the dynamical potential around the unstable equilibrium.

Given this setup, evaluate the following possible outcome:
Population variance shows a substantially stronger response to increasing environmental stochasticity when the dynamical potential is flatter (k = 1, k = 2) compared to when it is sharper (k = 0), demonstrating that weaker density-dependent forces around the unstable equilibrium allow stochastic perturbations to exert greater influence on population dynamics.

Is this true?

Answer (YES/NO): NO